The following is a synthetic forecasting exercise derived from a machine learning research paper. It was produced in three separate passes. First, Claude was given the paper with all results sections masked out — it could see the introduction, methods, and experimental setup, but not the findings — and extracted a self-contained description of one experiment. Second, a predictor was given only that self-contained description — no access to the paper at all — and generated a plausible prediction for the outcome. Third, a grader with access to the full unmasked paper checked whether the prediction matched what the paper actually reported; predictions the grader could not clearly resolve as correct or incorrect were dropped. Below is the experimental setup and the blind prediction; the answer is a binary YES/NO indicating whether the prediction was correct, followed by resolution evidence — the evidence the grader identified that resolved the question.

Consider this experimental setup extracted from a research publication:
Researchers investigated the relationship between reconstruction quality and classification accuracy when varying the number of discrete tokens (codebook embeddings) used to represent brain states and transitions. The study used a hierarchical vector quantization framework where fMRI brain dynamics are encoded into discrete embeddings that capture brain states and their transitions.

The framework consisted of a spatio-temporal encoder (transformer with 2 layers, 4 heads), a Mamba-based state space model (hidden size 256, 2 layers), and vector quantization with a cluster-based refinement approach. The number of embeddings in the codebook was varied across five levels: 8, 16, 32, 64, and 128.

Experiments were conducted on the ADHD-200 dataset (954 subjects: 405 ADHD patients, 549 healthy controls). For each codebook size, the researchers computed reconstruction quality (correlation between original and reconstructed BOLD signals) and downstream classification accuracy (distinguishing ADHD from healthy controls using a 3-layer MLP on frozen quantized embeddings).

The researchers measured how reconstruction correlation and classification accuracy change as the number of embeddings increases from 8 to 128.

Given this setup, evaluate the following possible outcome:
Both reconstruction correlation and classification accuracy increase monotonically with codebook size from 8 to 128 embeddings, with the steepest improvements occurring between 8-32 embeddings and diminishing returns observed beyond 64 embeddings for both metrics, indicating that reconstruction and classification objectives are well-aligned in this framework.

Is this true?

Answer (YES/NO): NO